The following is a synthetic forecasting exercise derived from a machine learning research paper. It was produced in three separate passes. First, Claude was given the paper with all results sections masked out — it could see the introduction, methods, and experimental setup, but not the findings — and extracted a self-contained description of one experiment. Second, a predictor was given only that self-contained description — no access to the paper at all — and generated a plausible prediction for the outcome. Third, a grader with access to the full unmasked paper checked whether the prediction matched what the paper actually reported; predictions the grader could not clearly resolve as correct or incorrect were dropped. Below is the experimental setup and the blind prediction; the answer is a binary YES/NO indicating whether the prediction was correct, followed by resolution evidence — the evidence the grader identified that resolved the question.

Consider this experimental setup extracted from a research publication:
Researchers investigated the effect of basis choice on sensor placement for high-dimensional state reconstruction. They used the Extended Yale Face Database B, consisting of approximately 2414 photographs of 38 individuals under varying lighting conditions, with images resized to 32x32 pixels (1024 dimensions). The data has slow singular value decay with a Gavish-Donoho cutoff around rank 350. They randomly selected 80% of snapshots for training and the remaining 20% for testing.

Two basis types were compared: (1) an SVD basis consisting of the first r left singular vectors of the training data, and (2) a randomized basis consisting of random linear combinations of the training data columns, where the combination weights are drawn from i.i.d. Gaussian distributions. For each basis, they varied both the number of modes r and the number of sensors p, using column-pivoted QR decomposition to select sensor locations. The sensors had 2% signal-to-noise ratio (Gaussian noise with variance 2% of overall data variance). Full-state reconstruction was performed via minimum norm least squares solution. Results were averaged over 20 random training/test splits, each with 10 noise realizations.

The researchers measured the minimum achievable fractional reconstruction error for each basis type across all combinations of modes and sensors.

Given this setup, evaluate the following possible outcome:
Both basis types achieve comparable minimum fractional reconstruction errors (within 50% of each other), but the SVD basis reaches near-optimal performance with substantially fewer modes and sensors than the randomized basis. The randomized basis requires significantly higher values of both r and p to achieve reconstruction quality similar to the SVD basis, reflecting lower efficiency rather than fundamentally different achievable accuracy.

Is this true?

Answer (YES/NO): NO